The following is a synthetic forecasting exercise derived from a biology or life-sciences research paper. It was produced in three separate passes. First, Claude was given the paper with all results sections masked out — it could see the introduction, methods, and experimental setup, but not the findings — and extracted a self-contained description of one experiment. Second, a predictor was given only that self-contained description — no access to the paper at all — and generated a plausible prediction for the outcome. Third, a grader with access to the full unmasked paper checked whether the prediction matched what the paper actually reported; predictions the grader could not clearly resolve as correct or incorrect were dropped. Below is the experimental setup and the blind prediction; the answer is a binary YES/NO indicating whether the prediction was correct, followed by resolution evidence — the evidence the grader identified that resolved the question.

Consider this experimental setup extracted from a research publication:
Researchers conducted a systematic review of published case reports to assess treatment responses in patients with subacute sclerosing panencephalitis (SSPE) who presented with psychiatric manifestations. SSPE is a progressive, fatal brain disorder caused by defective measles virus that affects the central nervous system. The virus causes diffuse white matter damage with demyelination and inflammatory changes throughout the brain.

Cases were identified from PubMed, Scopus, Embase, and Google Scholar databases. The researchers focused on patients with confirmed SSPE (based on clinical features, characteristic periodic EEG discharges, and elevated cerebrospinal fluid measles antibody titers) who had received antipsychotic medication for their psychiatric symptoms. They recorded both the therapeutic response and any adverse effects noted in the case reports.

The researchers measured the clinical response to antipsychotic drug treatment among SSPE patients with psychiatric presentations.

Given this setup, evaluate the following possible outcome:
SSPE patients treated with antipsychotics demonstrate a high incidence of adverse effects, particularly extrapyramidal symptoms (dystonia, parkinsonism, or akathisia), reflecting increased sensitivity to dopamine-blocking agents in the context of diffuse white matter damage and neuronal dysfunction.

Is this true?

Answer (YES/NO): YES